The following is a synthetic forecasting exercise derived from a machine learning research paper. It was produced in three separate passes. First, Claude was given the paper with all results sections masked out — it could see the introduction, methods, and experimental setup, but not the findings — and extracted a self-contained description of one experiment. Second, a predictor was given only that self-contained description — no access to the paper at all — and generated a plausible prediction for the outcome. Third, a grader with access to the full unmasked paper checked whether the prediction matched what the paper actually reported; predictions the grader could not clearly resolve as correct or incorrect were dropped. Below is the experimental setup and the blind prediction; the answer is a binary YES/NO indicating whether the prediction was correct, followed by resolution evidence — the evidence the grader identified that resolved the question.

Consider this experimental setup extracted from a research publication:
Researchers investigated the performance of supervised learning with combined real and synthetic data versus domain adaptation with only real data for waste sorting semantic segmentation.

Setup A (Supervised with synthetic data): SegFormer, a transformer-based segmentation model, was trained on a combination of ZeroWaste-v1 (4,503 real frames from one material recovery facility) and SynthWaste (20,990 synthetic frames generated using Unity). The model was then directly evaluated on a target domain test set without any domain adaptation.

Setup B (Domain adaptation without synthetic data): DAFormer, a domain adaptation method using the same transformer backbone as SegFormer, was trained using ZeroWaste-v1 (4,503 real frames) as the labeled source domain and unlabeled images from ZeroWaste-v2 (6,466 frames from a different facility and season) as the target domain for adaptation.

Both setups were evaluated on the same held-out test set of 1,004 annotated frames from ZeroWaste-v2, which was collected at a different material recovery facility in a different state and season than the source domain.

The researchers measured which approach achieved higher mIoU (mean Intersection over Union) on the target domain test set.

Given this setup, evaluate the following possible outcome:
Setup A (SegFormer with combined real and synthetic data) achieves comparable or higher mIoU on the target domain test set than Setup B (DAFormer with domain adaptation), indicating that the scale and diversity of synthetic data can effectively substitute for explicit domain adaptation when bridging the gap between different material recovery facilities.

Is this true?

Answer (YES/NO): NO